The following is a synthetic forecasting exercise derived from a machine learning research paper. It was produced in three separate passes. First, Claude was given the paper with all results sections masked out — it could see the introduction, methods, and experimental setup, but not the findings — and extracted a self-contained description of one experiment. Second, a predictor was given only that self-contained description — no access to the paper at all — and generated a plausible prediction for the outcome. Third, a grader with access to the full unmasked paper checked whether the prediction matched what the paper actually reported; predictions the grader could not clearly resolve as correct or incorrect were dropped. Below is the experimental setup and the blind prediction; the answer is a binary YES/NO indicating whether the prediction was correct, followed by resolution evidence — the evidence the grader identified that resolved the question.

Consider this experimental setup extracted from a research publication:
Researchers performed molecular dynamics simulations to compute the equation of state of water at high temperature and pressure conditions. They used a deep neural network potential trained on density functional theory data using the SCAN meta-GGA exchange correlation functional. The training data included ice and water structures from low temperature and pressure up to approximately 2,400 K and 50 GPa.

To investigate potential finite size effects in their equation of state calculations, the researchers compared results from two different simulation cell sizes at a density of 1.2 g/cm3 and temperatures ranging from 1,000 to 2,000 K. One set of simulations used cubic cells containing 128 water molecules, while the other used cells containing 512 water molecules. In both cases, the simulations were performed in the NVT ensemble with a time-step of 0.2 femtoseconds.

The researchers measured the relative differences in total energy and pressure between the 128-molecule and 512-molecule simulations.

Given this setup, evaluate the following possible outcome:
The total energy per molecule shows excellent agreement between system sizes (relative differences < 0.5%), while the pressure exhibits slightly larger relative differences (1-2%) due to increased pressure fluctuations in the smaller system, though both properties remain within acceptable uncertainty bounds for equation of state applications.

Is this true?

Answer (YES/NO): NO